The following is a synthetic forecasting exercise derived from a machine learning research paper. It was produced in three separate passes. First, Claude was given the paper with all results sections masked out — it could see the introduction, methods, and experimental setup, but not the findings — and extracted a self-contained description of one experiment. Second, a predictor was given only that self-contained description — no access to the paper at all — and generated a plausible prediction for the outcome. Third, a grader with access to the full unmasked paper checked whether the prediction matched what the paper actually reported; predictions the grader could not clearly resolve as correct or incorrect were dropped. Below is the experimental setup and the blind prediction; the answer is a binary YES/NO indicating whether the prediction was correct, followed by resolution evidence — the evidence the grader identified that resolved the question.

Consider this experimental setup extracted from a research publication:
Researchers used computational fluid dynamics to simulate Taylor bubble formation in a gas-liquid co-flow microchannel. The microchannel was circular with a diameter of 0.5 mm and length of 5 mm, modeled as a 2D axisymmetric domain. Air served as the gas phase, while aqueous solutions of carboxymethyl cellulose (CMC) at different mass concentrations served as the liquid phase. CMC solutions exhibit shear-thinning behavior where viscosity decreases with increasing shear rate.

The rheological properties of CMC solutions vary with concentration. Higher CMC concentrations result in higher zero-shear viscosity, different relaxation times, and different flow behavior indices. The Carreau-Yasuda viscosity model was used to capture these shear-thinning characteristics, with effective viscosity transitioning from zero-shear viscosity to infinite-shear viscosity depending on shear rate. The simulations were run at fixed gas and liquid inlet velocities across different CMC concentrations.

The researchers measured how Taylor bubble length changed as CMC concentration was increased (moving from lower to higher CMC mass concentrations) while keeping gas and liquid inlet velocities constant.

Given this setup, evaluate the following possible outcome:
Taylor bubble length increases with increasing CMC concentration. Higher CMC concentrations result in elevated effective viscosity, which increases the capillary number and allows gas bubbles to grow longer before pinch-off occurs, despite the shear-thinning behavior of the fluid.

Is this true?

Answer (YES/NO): NO